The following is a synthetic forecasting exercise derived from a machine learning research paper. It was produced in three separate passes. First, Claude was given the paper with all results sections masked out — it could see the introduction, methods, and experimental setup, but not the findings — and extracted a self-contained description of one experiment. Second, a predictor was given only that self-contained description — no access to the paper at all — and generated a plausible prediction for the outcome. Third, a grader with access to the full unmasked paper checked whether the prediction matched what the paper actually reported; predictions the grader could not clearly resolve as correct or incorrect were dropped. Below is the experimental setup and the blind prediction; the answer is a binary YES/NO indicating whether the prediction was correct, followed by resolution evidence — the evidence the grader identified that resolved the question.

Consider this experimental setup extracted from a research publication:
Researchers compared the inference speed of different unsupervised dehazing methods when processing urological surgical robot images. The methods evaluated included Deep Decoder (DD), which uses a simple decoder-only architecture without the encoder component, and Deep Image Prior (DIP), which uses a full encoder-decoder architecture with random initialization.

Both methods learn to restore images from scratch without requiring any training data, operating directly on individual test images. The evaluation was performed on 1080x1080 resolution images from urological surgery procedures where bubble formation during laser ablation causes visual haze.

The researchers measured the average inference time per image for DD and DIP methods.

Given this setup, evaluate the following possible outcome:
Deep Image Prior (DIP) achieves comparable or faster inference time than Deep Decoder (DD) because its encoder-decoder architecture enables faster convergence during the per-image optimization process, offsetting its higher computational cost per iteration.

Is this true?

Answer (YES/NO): NO